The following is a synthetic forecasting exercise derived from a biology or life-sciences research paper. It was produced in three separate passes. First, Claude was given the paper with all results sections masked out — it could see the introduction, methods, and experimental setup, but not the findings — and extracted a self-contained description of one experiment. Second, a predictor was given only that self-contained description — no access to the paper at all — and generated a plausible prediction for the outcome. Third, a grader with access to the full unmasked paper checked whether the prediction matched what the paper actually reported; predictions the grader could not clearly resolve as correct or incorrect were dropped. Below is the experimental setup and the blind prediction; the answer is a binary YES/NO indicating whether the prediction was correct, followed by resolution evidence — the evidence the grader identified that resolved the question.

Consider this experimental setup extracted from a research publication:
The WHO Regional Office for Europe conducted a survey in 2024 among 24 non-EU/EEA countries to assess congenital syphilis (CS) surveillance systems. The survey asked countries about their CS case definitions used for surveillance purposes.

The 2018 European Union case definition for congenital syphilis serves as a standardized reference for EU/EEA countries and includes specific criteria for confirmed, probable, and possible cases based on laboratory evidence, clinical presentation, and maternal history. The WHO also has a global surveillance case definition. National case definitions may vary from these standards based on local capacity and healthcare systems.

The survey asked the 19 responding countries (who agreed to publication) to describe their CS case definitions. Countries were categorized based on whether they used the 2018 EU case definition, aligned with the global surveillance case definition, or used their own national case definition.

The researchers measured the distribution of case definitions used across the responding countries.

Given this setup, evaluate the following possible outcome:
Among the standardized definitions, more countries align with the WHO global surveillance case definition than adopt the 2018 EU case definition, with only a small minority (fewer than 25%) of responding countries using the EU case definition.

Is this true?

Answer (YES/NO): NO